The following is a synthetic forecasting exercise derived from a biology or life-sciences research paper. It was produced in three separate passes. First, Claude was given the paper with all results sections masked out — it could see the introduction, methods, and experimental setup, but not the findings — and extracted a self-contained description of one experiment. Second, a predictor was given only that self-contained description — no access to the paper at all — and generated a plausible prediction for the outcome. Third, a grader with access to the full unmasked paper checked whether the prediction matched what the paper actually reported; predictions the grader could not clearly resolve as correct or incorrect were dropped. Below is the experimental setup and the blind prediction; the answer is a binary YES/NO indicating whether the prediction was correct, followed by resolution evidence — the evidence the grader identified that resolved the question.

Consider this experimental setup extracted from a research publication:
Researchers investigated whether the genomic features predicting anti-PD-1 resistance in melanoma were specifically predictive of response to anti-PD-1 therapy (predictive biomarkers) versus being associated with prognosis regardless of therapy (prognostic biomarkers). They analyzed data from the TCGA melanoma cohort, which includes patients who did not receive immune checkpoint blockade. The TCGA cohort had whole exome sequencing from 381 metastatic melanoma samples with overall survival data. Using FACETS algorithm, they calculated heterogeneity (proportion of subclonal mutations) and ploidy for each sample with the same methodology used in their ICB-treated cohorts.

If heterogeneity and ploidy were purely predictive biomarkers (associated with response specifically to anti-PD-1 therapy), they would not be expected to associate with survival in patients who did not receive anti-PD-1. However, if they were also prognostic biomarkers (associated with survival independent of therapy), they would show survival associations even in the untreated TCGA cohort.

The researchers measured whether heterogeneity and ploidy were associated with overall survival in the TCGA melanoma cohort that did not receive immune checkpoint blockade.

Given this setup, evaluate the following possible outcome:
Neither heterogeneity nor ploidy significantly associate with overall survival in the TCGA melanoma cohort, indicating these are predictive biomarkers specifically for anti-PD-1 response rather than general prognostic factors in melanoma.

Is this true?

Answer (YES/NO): NO